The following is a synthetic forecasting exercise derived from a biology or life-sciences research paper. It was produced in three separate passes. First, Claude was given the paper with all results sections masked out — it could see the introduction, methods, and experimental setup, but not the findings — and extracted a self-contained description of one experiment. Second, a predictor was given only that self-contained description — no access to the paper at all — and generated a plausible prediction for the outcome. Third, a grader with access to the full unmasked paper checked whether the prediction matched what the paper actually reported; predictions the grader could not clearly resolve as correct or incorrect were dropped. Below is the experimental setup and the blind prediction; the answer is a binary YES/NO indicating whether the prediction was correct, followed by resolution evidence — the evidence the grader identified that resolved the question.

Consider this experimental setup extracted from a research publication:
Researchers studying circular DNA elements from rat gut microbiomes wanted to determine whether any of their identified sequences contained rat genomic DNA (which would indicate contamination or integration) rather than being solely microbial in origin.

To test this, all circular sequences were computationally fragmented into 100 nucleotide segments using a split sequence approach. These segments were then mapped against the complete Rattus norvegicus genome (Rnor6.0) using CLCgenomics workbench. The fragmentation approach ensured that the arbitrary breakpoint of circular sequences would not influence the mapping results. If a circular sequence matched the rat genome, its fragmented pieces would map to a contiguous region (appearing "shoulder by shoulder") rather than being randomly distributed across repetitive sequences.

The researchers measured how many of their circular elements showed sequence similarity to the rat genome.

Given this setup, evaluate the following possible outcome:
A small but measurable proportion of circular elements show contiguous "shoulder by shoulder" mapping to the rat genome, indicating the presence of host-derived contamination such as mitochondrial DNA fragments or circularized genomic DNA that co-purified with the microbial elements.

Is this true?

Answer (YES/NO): NO